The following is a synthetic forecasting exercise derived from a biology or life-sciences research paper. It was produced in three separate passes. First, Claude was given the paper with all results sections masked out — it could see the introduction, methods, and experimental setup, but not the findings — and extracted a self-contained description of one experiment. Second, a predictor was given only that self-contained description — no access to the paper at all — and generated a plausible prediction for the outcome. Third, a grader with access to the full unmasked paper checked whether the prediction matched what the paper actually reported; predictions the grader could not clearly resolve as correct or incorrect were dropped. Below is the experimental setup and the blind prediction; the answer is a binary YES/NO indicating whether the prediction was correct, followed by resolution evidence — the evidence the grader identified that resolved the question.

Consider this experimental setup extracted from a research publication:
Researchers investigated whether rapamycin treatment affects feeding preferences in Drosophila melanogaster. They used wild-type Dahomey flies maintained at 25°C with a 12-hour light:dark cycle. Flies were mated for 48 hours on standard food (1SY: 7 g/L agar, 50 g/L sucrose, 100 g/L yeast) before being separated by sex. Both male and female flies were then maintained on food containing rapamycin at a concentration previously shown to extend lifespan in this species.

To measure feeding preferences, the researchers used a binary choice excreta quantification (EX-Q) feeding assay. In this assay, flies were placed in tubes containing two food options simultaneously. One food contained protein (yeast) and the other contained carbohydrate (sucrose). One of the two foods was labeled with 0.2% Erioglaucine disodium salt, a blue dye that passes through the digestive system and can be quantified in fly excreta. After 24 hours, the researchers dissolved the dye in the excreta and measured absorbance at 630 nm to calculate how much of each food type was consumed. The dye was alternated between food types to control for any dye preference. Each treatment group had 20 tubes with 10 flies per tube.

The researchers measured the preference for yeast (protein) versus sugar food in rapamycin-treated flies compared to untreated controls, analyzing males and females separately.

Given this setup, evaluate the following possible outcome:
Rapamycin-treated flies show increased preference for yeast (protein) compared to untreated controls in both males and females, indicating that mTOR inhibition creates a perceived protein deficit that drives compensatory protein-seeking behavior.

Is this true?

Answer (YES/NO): NO